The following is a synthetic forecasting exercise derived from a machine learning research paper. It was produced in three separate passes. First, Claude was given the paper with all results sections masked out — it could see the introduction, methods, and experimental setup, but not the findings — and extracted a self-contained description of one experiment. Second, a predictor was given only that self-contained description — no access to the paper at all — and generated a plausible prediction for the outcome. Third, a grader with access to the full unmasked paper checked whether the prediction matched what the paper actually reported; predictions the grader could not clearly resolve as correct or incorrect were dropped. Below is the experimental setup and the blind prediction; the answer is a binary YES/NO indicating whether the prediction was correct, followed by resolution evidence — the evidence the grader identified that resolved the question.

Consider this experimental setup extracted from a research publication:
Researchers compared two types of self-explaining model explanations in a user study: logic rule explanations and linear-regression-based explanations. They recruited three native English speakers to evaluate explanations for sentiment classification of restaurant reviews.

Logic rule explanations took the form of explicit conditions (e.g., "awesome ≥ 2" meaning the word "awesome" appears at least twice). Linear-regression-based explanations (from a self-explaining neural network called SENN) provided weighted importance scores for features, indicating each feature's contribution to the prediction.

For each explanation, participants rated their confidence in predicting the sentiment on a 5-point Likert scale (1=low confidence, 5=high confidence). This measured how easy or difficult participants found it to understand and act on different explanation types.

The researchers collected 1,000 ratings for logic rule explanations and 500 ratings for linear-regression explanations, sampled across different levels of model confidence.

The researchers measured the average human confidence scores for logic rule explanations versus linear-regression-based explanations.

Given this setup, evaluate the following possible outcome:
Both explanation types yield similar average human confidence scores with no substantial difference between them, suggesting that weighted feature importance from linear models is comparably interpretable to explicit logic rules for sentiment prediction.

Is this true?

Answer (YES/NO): NO